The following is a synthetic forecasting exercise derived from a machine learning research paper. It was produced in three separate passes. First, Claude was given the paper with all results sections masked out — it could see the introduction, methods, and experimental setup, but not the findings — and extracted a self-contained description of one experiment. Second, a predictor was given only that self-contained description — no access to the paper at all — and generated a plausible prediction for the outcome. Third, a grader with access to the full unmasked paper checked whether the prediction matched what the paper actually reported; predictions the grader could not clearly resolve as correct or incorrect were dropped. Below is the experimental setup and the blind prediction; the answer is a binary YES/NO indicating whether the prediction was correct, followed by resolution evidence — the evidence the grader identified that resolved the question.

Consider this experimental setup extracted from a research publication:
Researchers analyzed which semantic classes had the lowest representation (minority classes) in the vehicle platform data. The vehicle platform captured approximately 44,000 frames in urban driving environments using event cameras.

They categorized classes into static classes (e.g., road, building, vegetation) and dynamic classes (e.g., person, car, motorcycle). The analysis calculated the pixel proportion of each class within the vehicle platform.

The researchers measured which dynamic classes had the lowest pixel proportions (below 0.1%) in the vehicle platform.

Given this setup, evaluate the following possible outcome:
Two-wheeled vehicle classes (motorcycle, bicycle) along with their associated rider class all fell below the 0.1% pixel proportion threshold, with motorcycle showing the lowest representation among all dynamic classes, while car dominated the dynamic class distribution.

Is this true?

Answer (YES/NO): NO